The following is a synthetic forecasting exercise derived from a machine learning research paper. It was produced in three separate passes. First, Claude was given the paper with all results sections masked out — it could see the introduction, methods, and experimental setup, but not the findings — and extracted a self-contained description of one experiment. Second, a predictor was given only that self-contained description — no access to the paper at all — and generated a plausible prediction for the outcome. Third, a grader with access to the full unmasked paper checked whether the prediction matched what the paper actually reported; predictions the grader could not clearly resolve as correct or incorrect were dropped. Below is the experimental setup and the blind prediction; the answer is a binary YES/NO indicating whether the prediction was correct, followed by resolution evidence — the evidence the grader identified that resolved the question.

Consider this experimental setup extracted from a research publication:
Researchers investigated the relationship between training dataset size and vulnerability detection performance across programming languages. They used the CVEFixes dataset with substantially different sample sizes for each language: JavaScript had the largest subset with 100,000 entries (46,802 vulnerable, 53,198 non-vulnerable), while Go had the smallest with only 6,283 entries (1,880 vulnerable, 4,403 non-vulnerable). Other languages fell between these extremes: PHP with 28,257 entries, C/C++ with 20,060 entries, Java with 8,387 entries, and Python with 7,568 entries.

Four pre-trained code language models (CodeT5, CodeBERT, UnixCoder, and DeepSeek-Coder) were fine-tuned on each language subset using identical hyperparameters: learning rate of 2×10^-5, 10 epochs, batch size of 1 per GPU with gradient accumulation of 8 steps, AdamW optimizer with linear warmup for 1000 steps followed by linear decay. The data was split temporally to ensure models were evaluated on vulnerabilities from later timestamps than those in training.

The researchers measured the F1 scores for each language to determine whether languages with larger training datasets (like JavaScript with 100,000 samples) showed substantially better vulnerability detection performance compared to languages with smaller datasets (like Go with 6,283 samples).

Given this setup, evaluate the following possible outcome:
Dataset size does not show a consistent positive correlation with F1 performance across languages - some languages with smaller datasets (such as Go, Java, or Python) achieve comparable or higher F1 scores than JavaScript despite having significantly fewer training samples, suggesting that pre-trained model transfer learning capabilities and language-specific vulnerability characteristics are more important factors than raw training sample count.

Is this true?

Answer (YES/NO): YES